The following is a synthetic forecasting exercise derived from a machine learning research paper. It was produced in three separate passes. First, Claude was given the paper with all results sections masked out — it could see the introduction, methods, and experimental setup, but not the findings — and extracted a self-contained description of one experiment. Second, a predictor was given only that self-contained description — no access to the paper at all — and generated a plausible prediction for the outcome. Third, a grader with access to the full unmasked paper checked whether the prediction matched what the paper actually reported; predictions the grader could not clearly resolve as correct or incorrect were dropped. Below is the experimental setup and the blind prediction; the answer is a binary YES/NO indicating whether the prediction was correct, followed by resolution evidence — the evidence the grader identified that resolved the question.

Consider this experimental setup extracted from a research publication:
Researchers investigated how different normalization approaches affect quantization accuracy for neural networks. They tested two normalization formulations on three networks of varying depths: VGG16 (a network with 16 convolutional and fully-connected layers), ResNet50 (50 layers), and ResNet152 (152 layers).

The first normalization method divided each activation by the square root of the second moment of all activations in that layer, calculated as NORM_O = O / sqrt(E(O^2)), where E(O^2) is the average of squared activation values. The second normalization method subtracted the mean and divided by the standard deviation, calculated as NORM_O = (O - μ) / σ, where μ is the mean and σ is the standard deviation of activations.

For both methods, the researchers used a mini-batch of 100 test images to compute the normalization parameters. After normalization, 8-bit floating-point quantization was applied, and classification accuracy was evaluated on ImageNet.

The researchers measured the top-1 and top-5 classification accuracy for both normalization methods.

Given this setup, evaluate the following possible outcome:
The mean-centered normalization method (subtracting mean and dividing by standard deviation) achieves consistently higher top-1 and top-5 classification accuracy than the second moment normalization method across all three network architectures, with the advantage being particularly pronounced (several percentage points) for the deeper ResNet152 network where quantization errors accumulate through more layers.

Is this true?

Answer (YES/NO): NO